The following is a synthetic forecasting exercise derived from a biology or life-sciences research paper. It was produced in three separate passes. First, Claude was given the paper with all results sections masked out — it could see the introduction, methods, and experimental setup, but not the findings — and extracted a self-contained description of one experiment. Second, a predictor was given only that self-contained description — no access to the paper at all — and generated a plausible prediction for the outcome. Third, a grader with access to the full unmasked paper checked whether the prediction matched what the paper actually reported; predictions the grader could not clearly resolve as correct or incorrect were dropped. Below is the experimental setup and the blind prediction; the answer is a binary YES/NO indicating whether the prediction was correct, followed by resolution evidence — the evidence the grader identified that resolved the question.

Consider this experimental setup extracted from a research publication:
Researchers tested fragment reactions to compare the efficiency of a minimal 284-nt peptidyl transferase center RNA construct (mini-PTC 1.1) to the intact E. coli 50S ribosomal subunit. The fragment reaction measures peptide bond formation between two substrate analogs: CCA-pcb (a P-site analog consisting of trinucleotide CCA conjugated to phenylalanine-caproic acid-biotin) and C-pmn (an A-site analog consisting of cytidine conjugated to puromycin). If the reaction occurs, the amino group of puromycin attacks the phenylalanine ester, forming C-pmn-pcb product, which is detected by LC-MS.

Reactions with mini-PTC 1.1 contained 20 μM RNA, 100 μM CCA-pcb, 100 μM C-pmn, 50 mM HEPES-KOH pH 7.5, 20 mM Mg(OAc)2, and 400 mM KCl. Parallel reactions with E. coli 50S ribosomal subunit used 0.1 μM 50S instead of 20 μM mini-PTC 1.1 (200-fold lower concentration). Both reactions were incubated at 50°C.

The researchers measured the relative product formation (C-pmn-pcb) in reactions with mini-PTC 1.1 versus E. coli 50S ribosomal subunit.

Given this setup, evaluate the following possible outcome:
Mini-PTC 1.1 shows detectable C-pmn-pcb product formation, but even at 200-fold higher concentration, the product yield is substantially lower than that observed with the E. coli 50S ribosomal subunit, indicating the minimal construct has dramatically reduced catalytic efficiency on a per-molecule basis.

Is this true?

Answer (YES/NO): NO